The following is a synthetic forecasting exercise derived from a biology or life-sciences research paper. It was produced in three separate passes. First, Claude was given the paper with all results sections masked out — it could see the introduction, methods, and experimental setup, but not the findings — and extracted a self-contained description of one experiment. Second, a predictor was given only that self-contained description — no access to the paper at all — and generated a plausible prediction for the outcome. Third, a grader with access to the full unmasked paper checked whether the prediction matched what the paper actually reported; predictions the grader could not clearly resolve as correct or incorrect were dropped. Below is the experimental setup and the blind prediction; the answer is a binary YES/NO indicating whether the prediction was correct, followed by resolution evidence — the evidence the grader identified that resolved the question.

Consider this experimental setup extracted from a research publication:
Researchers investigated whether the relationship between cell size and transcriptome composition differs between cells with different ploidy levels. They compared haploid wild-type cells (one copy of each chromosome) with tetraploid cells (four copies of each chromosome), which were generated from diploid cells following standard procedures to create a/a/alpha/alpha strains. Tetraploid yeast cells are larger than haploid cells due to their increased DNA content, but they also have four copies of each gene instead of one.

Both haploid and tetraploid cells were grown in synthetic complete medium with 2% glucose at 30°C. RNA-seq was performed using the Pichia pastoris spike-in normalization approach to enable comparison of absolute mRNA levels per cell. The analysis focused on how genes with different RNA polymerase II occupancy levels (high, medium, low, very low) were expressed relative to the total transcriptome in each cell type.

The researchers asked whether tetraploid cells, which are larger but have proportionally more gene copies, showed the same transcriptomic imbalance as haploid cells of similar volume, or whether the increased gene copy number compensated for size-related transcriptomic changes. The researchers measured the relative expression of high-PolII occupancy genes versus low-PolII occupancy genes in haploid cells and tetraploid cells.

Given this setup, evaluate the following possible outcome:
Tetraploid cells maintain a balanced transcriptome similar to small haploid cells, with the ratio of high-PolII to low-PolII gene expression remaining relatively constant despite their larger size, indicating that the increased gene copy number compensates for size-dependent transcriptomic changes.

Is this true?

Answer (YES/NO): YES